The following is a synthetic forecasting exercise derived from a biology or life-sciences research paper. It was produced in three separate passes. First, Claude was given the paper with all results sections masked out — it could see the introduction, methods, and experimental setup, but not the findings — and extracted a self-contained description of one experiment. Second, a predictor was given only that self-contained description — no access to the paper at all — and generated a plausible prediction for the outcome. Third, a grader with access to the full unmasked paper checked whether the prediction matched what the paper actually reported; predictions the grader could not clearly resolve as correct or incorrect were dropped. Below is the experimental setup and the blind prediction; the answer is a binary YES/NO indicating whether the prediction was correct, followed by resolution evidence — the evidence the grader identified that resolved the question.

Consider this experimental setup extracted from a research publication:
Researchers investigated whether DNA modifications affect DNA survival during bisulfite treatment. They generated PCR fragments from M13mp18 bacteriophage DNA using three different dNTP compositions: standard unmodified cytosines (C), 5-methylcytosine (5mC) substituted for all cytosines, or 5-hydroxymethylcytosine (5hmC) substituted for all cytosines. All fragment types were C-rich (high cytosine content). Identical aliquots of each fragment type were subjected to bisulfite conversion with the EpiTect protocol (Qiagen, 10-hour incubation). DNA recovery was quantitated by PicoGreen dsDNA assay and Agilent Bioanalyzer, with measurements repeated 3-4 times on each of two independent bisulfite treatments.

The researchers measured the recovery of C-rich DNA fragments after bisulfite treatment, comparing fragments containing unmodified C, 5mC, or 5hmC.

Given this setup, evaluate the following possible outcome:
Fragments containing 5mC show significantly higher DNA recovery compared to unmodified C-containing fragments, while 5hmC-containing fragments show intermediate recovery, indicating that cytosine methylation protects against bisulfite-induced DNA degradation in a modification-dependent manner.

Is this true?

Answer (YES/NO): NO